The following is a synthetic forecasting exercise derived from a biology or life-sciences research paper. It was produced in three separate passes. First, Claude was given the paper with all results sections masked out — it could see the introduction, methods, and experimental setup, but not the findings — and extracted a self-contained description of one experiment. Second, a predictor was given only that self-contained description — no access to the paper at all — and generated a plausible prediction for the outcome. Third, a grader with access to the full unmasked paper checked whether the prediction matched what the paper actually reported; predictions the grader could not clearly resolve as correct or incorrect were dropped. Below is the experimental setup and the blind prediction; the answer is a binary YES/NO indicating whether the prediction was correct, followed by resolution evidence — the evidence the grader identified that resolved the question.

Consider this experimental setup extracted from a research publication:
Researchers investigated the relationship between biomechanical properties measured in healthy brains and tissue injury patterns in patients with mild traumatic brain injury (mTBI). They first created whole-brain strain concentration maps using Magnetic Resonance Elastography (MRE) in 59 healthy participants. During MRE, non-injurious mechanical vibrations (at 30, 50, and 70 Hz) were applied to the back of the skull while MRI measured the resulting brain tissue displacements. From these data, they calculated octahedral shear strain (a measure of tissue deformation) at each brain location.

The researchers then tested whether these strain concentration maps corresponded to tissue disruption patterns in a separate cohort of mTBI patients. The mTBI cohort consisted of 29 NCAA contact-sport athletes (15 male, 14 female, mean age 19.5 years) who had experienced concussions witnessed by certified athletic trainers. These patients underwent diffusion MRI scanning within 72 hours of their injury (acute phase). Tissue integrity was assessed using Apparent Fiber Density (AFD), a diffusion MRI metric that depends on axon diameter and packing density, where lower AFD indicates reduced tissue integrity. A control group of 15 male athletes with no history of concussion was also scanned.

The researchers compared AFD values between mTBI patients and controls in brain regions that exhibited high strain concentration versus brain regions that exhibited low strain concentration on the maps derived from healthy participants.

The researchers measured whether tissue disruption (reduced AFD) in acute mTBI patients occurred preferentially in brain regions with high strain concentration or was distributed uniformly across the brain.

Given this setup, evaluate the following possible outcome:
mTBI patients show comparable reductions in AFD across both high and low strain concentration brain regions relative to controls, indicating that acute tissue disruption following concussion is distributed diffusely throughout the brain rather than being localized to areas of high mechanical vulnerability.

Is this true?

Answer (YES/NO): NO